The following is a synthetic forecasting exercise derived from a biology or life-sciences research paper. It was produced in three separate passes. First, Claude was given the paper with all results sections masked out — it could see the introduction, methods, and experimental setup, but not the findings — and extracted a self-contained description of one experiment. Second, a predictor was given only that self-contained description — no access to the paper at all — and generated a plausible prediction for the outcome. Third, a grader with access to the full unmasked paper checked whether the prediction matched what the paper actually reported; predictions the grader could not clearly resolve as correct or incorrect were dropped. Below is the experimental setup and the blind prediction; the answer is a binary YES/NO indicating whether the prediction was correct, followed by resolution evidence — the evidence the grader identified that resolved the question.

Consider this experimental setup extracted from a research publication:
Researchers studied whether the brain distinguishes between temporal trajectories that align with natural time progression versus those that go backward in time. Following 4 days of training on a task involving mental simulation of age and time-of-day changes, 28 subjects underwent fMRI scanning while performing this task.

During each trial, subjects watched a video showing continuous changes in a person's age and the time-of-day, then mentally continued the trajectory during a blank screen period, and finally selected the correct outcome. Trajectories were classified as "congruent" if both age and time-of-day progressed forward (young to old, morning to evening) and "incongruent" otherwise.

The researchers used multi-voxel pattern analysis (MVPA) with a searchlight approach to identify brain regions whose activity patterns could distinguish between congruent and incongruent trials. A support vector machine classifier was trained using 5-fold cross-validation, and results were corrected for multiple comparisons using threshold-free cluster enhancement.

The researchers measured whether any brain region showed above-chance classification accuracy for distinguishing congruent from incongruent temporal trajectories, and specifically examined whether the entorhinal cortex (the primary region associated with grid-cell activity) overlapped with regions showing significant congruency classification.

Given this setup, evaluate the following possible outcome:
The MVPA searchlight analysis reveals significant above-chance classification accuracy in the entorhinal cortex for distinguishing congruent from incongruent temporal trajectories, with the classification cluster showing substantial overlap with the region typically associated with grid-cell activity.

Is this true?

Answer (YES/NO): YES